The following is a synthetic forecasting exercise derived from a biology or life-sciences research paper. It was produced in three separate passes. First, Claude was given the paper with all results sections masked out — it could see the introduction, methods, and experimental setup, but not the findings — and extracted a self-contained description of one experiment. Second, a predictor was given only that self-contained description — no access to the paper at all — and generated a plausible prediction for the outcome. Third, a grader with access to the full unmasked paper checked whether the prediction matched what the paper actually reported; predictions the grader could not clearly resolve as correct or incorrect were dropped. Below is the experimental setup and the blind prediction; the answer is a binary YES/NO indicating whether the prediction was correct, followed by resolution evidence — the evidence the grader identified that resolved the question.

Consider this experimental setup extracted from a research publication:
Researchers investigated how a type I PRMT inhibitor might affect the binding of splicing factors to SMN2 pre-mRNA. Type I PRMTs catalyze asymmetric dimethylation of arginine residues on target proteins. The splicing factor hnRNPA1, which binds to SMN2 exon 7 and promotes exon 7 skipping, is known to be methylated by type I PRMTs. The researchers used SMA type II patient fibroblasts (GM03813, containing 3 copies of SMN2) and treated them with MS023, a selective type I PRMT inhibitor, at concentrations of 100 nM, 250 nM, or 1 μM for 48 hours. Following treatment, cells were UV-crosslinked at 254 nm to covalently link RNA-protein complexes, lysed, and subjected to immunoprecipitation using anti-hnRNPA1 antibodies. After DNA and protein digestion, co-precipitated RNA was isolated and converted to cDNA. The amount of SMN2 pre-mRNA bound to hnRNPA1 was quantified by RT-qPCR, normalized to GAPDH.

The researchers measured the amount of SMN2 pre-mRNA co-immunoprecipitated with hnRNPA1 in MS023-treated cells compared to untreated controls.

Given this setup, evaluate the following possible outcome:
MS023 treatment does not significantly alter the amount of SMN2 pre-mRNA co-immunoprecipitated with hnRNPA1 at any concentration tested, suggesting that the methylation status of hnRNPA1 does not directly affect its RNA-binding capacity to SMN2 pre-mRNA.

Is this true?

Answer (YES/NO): NO